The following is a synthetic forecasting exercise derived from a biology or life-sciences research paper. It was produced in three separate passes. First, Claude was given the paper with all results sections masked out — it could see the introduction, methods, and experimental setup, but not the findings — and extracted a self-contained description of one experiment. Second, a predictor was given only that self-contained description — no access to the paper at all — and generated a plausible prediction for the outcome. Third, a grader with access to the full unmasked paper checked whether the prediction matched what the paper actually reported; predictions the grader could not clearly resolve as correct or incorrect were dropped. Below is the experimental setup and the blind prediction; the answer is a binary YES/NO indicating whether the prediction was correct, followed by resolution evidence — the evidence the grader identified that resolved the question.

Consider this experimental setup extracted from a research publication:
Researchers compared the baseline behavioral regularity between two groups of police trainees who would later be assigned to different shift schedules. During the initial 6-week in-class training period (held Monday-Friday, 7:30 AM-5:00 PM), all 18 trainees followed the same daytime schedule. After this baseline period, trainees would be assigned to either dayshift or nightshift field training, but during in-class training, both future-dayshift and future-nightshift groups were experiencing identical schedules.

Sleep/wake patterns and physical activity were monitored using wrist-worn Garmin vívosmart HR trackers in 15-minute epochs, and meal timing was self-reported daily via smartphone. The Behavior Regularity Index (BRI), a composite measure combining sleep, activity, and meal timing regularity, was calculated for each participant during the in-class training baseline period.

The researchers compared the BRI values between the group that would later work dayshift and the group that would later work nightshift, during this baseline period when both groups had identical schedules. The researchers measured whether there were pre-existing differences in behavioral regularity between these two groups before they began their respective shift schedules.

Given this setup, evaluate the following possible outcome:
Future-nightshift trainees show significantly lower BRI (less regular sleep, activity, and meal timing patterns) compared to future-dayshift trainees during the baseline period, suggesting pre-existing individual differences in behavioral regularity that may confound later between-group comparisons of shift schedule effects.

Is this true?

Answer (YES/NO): NO